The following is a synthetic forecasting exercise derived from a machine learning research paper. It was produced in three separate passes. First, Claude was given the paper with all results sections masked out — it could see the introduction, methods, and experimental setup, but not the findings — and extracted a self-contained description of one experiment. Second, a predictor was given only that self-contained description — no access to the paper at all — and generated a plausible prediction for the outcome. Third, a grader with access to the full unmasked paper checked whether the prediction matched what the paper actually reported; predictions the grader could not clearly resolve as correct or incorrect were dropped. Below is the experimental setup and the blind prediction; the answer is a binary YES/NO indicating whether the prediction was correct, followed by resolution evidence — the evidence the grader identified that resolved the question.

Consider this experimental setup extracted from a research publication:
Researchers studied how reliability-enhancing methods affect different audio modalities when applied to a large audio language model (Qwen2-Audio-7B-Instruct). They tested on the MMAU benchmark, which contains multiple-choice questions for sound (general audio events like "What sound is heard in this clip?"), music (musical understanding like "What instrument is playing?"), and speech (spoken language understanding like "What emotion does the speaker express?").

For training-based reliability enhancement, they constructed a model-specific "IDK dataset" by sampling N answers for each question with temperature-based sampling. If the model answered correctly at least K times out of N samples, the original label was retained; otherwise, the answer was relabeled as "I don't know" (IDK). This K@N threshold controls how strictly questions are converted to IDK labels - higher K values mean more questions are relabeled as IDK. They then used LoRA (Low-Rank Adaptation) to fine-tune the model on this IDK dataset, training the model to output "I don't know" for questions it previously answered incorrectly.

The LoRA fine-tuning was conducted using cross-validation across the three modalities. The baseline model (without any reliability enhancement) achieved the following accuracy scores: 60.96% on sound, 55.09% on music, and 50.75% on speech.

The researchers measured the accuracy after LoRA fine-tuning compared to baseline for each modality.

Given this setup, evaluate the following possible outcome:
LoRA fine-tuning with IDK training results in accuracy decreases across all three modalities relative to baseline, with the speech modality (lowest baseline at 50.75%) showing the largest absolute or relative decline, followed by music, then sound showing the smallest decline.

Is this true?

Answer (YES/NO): NO